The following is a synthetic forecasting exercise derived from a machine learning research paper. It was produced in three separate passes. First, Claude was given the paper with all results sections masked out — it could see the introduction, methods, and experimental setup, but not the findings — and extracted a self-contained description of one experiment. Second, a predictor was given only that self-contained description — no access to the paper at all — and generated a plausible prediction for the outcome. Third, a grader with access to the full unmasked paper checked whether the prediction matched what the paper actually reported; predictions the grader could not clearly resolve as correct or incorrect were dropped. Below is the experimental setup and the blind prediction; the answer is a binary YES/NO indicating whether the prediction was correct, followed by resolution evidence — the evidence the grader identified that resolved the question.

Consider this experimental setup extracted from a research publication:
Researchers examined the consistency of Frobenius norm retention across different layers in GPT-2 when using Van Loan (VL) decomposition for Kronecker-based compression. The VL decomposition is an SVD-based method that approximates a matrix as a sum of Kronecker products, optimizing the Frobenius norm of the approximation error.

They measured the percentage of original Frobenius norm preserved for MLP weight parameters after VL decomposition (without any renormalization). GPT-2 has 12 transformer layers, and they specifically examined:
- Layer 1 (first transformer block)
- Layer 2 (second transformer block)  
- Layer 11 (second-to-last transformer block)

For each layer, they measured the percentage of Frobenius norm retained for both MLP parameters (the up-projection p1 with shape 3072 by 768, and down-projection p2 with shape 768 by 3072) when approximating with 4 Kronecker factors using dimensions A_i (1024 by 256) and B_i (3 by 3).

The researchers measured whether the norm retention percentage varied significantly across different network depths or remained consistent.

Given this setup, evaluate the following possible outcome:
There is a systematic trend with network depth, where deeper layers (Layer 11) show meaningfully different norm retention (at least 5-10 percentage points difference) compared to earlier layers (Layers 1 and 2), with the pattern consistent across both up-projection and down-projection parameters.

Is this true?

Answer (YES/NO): NO